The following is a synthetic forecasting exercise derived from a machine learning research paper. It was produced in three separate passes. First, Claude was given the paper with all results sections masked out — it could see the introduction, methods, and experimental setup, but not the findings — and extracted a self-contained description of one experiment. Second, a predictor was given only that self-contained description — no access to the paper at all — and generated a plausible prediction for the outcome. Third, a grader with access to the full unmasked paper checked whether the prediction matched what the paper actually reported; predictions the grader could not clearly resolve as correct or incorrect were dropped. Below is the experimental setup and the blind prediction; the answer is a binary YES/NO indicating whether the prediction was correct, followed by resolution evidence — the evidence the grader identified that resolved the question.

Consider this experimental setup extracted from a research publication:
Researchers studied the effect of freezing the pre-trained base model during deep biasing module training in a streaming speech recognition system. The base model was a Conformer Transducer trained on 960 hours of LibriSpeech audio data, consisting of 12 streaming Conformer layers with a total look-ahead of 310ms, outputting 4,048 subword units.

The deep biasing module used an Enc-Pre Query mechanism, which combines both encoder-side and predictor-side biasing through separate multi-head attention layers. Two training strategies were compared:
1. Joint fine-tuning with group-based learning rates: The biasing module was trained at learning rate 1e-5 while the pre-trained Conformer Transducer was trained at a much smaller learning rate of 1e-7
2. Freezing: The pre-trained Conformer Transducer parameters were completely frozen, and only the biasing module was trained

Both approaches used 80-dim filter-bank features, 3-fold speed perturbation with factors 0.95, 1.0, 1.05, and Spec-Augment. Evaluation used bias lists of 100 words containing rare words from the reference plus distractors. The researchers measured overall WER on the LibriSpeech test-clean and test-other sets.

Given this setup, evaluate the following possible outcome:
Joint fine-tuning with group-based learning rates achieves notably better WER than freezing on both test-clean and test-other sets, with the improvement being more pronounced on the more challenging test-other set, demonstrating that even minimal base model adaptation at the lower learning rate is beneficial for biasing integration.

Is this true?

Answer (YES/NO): YES